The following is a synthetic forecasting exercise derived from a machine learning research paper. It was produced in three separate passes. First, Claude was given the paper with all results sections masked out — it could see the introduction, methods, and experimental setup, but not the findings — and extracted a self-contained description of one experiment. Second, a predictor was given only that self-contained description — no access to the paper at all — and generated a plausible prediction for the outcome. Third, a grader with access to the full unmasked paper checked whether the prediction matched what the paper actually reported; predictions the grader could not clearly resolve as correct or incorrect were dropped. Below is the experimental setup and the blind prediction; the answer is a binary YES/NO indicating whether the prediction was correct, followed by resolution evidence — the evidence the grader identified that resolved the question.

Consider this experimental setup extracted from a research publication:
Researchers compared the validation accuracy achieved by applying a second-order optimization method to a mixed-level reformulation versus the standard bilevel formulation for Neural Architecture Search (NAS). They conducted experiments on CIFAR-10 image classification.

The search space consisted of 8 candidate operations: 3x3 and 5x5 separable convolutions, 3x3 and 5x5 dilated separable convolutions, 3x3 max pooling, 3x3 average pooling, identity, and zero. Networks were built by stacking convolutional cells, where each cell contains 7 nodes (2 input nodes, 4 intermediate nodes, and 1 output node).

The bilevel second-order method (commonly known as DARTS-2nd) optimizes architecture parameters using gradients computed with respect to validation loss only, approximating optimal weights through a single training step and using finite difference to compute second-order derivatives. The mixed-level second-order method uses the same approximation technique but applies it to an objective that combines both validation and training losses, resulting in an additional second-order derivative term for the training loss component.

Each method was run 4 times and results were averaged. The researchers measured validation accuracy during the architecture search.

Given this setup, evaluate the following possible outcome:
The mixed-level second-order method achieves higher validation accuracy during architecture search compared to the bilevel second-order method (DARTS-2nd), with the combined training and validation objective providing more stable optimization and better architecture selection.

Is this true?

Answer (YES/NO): NO